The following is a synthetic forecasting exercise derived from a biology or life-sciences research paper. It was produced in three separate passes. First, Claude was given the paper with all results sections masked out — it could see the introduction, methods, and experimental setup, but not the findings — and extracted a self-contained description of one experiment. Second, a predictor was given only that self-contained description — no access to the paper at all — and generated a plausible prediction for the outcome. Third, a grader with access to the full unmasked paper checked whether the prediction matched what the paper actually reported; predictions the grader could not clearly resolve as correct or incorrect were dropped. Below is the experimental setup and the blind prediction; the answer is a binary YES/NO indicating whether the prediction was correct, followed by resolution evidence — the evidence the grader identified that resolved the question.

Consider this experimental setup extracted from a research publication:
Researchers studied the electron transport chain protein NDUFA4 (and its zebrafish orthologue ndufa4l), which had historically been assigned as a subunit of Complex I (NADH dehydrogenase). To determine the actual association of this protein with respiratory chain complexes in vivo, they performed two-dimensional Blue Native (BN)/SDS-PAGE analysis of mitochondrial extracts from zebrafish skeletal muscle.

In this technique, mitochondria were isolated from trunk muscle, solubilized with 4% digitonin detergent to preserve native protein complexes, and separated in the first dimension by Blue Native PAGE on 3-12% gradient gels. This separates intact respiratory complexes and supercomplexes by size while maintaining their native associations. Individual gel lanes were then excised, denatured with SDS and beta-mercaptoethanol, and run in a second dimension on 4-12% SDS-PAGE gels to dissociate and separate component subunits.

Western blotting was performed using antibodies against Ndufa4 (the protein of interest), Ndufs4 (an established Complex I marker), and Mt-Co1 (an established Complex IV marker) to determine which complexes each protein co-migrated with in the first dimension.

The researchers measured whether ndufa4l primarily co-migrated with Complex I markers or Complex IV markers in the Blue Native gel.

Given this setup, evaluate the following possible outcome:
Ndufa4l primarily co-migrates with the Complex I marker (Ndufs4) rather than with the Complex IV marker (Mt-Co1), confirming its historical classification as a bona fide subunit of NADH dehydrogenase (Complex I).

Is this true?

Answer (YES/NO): NO